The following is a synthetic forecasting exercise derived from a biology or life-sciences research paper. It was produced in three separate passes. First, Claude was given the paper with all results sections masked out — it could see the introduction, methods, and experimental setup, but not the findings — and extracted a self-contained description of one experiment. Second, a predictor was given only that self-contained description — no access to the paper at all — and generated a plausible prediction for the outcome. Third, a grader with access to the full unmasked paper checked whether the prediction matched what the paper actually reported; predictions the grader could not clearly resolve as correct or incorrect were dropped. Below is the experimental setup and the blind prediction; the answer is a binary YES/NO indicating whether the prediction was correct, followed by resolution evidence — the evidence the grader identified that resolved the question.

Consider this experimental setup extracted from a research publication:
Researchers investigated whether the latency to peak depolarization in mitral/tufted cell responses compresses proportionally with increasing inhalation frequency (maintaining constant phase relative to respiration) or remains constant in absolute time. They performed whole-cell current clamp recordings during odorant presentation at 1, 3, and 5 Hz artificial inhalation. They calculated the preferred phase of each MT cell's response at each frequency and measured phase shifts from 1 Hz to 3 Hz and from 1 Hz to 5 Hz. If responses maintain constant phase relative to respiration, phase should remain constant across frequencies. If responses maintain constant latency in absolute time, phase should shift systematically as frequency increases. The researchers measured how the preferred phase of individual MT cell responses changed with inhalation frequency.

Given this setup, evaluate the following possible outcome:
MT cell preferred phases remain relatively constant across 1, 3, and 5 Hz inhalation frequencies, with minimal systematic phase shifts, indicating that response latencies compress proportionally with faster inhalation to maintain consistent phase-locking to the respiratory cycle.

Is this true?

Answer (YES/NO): NO